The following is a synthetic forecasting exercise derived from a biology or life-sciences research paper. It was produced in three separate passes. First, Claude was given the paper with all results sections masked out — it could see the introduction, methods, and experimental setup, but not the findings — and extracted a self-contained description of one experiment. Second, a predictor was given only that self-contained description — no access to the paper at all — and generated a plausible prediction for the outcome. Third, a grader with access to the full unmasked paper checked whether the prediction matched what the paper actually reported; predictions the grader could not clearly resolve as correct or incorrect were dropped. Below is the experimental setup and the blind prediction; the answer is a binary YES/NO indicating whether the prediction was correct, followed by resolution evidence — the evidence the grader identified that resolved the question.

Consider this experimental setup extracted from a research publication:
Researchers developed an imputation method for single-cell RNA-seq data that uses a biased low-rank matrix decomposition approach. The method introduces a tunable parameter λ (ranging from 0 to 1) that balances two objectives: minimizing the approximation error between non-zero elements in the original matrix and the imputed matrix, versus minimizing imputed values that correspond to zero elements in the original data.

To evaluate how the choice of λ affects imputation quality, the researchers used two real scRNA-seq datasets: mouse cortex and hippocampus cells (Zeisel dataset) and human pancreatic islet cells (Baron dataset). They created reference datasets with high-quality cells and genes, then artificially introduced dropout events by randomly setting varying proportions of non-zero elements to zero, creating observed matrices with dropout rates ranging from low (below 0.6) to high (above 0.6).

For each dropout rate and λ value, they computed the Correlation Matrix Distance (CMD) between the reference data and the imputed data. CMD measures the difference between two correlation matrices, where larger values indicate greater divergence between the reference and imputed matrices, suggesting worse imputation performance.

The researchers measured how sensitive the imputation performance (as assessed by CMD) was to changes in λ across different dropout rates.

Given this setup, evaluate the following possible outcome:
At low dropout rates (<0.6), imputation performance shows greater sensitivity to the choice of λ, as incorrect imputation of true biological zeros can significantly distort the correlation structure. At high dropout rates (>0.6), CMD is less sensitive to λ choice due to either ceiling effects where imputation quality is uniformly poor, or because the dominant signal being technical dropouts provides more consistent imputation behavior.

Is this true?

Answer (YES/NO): NO